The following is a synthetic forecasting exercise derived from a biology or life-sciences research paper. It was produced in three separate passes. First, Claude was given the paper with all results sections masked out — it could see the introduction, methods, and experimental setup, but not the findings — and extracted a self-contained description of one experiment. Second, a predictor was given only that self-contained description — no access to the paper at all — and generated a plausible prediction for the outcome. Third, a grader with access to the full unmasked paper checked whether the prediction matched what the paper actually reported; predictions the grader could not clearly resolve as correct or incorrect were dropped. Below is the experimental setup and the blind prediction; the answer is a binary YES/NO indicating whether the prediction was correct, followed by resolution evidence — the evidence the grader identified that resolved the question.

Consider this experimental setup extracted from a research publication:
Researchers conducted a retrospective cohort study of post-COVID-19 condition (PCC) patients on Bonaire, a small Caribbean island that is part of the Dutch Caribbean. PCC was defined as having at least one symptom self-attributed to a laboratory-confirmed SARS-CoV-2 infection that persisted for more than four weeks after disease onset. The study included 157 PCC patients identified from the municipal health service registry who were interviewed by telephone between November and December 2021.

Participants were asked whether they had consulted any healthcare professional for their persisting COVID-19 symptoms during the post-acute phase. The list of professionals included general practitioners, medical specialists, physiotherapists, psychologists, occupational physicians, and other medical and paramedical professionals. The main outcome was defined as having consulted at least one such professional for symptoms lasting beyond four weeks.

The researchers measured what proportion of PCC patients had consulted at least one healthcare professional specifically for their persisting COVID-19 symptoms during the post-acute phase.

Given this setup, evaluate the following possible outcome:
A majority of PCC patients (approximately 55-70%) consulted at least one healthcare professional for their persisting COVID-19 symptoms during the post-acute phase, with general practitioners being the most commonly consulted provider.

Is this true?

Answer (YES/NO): NO